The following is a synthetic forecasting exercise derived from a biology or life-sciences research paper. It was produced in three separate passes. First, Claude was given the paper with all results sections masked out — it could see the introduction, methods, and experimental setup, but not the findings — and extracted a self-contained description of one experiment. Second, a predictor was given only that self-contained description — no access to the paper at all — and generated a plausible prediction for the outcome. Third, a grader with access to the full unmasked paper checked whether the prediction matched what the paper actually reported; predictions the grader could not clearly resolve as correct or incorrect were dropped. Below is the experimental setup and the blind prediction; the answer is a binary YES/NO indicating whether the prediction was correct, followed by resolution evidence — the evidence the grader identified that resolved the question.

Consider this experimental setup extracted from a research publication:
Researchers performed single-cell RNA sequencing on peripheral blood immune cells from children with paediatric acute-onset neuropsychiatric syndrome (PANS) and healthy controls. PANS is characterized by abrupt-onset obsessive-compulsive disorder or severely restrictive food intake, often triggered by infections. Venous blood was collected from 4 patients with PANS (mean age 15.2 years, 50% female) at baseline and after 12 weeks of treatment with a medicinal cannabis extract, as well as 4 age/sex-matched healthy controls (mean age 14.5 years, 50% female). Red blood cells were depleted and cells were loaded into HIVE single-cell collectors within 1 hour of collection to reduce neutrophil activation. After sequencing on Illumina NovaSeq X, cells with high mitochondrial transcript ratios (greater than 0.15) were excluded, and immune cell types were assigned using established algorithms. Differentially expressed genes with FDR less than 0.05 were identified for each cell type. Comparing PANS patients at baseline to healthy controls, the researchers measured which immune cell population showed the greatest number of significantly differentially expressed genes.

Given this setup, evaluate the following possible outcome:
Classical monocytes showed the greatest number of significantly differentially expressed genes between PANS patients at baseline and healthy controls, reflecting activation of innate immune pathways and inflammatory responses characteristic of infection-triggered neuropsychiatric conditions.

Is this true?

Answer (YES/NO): NO